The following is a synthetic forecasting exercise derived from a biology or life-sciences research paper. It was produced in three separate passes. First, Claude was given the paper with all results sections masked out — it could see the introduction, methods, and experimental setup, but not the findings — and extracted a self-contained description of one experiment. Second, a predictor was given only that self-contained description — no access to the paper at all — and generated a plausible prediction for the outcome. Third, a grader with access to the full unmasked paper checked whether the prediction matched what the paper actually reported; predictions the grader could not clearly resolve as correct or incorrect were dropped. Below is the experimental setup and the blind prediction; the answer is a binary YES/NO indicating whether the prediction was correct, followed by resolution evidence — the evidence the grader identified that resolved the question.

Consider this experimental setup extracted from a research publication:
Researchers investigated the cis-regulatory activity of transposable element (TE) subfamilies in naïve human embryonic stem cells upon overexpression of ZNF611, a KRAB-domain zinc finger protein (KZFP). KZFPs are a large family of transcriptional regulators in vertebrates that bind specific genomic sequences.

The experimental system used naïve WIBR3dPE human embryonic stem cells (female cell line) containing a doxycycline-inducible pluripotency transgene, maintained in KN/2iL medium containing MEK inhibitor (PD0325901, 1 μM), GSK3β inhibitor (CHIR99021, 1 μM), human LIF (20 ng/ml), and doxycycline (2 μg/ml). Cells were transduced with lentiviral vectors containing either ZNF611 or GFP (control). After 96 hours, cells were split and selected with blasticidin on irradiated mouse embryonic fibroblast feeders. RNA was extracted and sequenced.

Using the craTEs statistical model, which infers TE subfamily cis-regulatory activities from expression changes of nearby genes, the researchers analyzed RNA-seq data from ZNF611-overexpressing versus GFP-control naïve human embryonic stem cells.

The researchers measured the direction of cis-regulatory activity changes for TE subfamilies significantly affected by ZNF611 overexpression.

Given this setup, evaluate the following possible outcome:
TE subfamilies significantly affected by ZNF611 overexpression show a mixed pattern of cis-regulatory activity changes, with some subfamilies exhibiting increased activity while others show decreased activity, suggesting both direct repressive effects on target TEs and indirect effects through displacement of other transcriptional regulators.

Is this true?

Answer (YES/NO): NO